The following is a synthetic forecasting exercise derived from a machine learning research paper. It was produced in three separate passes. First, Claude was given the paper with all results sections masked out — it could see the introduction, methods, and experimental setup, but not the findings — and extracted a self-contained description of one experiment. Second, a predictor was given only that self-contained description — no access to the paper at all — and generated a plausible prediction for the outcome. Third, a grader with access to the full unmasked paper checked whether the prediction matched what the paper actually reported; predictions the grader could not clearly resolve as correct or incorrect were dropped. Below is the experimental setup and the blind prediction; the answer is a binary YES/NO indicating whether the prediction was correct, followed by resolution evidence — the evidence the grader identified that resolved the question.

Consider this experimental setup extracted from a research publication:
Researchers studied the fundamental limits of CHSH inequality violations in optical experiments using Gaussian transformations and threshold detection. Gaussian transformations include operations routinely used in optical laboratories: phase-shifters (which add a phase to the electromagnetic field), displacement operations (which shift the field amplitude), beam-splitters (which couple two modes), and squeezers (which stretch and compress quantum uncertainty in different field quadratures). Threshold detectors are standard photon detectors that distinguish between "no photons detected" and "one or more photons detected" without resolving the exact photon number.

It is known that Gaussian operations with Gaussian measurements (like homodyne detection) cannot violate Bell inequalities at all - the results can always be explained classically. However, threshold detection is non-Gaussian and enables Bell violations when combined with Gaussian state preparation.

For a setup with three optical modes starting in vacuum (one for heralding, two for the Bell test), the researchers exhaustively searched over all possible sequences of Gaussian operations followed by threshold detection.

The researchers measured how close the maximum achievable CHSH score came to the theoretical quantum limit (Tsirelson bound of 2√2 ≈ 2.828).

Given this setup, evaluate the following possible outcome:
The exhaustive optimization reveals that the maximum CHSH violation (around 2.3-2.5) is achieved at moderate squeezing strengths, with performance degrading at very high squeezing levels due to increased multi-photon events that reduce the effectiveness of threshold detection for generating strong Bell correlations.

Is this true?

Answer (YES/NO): NO